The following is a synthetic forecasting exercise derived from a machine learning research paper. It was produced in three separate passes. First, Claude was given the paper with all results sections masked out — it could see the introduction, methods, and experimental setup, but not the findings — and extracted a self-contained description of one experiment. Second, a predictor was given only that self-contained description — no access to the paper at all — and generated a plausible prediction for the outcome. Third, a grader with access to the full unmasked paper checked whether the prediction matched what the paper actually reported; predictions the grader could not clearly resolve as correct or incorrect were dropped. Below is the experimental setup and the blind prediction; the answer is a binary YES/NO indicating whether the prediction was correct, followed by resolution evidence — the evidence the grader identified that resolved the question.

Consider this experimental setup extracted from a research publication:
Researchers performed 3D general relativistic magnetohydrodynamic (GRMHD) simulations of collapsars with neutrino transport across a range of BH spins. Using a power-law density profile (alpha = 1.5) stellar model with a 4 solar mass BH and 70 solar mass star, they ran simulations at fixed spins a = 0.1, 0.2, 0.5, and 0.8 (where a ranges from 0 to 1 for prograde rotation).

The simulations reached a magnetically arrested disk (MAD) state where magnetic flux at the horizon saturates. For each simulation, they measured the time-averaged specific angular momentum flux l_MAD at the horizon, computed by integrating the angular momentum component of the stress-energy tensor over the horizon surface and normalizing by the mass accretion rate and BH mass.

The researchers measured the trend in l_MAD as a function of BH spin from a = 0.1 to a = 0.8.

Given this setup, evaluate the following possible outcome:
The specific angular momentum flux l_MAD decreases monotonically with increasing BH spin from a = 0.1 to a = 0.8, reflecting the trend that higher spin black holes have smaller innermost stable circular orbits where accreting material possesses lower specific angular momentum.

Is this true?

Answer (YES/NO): YES